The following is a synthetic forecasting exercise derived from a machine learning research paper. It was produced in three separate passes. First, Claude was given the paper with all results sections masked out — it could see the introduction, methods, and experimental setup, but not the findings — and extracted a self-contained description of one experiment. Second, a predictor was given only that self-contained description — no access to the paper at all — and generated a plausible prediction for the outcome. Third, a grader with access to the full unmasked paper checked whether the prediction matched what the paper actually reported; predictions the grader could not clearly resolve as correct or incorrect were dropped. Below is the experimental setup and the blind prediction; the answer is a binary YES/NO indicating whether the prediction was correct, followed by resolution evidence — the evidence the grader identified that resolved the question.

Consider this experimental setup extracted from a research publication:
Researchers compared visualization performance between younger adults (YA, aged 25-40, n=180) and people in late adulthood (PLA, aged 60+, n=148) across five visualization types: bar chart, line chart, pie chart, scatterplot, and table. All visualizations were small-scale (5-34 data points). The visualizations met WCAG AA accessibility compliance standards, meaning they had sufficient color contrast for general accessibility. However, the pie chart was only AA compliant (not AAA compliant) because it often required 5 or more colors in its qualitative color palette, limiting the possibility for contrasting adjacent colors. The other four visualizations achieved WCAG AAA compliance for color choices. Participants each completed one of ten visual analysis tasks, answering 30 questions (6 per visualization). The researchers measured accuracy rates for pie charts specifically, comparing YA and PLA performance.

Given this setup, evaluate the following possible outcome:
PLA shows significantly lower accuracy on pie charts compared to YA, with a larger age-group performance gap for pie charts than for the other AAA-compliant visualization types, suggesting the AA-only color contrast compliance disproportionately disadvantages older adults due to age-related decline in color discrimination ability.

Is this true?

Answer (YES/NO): NO